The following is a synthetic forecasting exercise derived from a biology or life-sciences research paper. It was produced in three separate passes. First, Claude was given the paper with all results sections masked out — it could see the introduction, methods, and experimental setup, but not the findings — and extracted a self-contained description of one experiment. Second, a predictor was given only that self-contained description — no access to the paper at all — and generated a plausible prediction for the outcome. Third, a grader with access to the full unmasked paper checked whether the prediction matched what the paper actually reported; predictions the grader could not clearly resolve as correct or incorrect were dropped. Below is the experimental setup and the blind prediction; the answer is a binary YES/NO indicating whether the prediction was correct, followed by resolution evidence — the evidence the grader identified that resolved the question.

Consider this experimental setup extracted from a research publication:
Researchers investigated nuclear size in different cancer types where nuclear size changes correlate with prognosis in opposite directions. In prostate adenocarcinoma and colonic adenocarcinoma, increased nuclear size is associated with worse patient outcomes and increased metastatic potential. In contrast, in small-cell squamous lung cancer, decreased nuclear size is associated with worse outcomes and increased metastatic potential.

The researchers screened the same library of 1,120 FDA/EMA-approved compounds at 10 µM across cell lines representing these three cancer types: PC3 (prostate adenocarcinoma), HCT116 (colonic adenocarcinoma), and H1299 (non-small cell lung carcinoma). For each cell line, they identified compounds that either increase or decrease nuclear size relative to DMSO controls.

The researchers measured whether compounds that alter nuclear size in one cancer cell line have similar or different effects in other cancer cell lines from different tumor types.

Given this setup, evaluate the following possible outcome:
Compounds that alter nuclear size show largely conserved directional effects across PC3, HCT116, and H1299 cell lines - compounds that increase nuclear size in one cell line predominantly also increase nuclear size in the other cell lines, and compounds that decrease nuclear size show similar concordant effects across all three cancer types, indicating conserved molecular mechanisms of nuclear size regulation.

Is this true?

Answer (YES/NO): NO